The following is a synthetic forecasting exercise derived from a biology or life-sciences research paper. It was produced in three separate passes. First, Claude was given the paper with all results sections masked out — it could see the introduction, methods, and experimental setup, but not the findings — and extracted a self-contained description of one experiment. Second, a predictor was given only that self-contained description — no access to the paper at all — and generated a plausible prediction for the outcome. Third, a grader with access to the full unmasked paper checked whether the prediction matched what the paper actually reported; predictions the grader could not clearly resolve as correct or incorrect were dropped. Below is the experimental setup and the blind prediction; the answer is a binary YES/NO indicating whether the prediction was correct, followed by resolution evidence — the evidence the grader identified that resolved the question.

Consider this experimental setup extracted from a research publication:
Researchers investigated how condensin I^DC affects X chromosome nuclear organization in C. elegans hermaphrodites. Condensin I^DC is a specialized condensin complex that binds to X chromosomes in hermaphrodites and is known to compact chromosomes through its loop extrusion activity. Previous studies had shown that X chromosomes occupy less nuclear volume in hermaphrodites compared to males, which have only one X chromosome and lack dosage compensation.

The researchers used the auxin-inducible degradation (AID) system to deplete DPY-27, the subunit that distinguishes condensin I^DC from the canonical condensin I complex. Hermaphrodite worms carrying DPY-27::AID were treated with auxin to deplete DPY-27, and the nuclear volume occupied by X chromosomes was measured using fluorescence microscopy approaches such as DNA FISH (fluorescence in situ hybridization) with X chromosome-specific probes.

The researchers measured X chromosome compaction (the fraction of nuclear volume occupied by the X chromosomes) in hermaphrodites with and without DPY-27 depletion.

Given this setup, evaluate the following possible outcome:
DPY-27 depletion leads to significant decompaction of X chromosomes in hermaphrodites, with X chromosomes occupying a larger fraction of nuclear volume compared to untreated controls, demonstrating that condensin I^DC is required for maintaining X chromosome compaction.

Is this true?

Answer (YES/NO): YES